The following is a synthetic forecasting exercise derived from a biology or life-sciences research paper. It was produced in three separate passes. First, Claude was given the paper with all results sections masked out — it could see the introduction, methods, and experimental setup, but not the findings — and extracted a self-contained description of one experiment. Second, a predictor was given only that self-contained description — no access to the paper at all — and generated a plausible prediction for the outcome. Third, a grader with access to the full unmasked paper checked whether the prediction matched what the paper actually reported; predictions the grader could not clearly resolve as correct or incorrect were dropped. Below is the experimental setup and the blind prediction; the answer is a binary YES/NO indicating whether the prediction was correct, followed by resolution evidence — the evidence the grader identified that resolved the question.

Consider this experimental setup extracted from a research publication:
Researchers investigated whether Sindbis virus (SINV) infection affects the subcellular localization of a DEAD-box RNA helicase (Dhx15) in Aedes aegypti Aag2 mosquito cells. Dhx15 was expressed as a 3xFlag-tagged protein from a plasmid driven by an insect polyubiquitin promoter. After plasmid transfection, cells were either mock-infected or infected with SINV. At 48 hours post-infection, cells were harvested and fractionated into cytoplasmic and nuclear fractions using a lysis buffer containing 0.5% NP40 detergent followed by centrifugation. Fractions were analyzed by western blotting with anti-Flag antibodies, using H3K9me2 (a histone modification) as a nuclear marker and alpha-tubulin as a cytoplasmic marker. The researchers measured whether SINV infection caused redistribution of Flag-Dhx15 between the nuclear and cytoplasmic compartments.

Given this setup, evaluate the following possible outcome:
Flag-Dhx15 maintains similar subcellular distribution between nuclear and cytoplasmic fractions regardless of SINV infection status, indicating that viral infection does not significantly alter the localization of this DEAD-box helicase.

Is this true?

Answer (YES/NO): YES